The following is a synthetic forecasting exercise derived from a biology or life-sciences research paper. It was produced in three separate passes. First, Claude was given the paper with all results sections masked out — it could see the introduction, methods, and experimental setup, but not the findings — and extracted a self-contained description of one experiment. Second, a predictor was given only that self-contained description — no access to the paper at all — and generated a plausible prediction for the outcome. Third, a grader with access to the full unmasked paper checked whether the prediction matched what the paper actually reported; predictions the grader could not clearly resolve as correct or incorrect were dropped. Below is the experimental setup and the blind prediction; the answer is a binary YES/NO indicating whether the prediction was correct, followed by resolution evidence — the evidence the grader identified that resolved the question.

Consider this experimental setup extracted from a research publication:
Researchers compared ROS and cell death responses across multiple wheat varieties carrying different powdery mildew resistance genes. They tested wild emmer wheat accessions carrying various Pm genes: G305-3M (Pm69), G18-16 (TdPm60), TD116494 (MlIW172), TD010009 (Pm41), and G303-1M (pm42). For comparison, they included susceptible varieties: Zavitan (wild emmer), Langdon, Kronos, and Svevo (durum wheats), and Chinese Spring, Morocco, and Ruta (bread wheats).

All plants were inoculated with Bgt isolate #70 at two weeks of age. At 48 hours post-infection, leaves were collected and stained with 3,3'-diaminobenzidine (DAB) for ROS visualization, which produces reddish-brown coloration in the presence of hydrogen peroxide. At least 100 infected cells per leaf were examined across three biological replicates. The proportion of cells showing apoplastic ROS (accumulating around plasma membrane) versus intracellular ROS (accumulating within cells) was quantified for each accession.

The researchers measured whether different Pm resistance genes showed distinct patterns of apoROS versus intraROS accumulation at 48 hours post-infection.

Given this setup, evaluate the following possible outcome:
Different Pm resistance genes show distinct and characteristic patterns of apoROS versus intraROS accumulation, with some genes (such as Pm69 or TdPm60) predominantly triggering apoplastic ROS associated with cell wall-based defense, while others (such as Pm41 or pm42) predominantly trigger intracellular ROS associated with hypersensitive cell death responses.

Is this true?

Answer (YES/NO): NO